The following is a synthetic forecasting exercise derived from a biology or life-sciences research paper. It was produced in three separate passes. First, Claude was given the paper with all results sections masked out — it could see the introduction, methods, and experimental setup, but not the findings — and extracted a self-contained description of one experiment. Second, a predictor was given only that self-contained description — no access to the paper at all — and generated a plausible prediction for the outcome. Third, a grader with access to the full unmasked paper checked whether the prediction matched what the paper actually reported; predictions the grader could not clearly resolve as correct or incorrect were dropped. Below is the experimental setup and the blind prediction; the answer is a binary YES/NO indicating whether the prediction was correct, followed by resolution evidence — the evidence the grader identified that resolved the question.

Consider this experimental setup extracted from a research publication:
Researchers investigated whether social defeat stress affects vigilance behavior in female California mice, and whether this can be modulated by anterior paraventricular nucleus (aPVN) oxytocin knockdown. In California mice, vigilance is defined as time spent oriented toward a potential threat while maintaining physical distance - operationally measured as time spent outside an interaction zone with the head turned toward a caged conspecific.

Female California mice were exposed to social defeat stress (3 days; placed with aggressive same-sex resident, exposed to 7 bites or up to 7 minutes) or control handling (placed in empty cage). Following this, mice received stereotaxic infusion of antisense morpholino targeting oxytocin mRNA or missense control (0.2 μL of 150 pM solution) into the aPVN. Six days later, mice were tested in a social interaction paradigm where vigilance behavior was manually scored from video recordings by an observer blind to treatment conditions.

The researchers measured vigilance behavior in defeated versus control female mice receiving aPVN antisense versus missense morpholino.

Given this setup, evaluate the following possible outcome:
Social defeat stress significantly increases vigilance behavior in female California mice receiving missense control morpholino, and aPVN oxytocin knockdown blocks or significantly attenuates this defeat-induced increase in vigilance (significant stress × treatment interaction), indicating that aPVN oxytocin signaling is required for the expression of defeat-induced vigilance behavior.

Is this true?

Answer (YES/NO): YES